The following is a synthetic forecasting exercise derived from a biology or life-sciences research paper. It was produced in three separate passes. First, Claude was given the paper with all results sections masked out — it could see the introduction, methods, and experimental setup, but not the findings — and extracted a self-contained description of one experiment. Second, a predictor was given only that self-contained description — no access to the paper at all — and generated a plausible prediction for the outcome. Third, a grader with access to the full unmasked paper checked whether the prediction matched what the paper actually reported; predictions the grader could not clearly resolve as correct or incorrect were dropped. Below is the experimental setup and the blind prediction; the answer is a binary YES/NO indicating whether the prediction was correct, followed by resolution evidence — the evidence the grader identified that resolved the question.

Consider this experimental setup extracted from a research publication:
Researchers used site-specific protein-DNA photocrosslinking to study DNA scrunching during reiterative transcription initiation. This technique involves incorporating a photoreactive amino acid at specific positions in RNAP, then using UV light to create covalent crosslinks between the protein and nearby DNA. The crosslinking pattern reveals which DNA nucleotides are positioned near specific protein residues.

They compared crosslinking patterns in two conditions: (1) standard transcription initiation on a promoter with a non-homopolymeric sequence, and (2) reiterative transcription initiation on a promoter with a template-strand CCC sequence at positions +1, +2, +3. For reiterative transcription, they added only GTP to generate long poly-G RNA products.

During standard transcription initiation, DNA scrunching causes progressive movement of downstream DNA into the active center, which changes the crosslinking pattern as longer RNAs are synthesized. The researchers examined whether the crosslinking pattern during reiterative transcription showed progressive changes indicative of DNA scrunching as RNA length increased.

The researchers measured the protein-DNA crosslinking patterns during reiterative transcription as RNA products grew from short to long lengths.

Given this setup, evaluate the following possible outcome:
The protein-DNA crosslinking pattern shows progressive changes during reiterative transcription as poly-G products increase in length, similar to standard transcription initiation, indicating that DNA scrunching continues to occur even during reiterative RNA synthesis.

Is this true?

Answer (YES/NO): NO